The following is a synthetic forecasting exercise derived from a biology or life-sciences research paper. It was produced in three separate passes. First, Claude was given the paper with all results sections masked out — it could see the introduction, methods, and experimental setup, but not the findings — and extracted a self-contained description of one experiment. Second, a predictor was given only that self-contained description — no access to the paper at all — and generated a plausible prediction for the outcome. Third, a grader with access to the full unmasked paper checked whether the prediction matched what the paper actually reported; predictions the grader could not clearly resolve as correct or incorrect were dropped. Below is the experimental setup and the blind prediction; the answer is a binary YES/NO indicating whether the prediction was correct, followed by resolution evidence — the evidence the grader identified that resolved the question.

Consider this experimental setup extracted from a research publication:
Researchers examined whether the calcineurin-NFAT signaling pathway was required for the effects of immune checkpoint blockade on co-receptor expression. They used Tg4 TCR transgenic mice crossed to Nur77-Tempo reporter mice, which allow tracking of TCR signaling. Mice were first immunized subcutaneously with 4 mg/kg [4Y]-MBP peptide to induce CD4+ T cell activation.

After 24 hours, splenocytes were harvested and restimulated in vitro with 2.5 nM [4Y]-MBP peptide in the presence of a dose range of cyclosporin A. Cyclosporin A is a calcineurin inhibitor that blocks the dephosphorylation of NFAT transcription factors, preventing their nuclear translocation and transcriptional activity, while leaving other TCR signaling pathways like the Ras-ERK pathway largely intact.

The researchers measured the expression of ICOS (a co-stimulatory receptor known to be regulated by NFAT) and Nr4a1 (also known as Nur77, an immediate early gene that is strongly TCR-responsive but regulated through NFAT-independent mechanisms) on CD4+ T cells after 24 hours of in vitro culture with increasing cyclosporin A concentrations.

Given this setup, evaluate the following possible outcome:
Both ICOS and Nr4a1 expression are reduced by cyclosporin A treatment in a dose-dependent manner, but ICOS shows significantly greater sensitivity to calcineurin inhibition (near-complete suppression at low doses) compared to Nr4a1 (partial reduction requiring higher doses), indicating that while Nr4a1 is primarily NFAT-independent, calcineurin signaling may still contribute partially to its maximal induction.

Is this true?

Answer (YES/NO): NO